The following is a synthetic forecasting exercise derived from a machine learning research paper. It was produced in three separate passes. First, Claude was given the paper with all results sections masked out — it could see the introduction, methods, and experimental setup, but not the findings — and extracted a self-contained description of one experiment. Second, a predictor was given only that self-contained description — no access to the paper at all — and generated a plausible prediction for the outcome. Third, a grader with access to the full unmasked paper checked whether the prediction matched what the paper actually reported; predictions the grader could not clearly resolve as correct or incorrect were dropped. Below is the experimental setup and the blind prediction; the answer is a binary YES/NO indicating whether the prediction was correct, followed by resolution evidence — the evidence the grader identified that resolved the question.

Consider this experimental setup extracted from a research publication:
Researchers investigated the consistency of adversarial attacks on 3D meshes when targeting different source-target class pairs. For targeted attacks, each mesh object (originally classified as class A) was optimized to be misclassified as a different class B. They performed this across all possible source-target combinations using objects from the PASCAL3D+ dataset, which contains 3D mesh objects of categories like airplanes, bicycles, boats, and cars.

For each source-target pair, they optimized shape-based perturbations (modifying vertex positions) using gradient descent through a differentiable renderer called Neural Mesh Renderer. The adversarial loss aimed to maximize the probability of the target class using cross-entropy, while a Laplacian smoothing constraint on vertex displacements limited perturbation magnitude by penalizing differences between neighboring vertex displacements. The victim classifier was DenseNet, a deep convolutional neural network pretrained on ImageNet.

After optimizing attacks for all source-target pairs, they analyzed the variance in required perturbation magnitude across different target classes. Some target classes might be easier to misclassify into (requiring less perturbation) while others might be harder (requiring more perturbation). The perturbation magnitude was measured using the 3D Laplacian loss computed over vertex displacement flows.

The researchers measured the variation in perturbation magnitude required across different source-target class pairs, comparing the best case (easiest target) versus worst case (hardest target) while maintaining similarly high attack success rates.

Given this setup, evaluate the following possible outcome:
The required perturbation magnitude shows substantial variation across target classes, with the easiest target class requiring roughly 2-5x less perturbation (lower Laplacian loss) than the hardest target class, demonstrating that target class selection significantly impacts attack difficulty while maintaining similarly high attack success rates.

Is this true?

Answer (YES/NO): YES